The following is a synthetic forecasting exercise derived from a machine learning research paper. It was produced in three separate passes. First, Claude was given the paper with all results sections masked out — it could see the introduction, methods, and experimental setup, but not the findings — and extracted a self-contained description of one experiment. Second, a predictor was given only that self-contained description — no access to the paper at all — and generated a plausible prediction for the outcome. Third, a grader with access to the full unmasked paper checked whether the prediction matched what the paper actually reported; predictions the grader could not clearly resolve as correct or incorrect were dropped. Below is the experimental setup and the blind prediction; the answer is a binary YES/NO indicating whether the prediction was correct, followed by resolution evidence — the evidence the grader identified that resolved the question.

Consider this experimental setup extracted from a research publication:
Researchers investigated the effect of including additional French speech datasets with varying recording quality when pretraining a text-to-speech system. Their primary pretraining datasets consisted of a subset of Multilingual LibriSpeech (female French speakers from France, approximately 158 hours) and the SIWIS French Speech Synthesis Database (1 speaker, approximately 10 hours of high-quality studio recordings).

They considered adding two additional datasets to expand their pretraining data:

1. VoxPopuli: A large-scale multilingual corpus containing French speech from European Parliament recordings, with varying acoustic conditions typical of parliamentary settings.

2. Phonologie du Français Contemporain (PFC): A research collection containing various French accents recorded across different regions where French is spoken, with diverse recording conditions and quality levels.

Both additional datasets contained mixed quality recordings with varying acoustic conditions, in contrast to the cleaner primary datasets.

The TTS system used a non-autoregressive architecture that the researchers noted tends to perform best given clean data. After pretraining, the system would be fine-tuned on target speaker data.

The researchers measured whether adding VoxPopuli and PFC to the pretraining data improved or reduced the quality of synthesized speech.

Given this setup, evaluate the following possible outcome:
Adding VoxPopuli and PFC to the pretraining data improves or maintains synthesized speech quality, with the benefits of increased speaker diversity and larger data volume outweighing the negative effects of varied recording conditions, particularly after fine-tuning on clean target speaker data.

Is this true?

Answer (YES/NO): NO